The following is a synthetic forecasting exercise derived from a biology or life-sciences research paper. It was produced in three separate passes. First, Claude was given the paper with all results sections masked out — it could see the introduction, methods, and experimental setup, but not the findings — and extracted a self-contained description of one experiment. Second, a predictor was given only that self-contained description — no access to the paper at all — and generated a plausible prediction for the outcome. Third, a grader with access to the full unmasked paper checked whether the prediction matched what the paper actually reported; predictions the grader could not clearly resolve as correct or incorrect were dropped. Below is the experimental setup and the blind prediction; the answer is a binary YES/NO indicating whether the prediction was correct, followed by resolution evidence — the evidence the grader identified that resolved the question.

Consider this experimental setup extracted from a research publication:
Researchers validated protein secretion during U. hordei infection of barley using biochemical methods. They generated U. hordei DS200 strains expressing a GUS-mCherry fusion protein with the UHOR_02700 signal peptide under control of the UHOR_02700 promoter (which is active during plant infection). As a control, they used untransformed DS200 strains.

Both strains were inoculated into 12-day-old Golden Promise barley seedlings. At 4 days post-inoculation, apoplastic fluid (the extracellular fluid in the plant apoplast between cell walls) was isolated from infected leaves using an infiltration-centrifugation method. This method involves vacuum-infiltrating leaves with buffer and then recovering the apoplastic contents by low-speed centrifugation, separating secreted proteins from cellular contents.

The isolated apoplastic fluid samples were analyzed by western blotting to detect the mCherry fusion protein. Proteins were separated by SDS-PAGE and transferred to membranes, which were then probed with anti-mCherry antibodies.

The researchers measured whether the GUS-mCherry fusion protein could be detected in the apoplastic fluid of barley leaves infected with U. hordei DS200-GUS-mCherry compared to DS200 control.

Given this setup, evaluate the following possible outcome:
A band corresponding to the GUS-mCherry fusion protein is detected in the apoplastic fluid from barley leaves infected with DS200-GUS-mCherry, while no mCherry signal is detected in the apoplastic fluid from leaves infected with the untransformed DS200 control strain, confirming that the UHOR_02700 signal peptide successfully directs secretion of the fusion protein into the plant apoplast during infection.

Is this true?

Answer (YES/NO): YES